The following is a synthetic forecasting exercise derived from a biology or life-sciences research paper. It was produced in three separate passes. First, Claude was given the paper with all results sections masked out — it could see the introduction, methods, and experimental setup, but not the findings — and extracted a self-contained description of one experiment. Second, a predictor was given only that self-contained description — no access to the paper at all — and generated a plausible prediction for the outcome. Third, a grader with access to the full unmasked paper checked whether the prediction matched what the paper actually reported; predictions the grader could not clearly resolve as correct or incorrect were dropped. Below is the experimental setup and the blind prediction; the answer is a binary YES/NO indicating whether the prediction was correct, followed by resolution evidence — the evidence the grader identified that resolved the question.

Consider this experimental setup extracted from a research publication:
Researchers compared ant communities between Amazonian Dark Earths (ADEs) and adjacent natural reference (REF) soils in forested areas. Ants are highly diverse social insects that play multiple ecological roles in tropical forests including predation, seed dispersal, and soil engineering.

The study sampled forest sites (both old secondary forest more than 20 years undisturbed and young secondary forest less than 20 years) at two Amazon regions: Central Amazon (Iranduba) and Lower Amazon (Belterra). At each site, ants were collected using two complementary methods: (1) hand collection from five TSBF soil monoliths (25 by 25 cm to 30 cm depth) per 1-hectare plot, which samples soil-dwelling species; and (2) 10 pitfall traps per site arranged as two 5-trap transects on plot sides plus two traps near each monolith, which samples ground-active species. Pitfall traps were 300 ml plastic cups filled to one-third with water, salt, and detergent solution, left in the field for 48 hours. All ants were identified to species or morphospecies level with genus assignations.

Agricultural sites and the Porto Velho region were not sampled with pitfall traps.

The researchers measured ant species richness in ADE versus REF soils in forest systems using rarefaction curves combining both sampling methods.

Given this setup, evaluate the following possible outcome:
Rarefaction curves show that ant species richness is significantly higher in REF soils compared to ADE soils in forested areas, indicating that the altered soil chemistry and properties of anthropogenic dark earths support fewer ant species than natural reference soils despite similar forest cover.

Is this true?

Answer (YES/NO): NO